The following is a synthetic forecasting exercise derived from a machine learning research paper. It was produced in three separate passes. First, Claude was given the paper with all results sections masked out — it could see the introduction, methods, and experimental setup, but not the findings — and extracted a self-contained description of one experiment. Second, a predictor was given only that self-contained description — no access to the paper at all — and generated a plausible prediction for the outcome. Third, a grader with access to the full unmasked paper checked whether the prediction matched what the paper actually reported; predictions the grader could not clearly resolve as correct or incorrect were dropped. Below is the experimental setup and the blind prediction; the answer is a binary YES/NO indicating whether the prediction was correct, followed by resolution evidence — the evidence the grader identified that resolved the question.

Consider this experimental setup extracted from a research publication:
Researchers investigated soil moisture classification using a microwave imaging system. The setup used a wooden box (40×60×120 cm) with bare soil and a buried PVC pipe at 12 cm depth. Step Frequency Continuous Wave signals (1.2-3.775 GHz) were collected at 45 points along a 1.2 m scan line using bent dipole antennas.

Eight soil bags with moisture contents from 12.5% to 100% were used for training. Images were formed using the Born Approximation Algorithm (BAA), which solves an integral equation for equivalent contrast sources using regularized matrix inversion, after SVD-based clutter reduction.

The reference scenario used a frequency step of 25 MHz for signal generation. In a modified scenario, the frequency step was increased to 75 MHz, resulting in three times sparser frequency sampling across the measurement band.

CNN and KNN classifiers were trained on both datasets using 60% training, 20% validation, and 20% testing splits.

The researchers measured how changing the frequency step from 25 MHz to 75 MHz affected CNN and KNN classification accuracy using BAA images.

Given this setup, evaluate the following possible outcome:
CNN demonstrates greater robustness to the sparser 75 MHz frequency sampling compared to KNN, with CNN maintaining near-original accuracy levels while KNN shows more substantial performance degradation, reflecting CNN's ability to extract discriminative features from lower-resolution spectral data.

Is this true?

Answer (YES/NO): YES